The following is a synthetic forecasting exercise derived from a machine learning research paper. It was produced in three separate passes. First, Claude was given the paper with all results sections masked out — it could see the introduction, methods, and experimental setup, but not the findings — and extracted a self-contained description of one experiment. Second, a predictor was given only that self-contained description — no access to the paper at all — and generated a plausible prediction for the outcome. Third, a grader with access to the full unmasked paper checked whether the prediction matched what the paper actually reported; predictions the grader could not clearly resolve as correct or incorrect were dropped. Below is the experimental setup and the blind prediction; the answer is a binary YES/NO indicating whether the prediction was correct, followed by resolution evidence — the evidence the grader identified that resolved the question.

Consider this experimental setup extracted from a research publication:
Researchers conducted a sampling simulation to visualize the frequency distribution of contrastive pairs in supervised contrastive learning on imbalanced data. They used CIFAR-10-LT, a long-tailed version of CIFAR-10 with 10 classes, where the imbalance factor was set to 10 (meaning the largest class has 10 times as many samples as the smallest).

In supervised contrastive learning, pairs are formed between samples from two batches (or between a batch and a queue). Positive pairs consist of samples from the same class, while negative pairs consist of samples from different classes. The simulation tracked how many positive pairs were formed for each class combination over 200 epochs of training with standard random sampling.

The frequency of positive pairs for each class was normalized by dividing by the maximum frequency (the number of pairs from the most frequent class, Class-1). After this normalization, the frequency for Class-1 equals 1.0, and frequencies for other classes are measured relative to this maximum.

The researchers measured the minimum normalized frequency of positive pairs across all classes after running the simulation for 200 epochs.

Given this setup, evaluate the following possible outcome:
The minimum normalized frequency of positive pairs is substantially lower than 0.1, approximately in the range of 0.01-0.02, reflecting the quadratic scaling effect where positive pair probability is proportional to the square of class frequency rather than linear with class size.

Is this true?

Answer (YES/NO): YES